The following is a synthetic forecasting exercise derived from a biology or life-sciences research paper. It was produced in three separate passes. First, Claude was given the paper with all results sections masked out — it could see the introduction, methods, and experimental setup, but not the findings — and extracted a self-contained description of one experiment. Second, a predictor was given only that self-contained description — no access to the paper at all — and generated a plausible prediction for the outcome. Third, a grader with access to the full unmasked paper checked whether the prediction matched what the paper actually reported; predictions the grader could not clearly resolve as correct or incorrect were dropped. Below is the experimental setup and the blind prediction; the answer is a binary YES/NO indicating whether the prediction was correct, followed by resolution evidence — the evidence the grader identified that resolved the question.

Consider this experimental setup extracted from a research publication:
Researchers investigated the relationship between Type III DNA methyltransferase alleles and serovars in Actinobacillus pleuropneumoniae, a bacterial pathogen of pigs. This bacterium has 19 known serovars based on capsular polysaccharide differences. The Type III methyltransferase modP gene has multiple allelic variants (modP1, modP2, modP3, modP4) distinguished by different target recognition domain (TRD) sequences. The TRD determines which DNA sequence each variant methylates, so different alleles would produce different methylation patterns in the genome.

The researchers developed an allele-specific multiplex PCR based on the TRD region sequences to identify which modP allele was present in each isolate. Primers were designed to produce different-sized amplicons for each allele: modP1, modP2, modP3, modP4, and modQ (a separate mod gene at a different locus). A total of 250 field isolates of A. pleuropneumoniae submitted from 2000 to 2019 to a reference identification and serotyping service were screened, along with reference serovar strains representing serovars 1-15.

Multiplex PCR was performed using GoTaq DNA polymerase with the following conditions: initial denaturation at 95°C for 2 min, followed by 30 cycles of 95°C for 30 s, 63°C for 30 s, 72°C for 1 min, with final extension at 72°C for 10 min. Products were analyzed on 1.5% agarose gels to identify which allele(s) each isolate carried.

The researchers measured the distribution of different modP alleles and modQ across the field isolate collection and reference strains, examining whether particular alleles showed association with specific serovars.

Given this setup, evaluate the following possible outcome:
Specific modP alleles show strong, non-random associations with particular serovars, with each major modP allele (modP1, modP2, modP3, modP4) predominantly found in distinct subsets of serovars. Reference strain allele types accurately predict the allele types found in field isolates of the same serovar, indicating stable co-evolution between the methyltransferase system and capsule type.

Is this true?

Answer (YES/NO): YES